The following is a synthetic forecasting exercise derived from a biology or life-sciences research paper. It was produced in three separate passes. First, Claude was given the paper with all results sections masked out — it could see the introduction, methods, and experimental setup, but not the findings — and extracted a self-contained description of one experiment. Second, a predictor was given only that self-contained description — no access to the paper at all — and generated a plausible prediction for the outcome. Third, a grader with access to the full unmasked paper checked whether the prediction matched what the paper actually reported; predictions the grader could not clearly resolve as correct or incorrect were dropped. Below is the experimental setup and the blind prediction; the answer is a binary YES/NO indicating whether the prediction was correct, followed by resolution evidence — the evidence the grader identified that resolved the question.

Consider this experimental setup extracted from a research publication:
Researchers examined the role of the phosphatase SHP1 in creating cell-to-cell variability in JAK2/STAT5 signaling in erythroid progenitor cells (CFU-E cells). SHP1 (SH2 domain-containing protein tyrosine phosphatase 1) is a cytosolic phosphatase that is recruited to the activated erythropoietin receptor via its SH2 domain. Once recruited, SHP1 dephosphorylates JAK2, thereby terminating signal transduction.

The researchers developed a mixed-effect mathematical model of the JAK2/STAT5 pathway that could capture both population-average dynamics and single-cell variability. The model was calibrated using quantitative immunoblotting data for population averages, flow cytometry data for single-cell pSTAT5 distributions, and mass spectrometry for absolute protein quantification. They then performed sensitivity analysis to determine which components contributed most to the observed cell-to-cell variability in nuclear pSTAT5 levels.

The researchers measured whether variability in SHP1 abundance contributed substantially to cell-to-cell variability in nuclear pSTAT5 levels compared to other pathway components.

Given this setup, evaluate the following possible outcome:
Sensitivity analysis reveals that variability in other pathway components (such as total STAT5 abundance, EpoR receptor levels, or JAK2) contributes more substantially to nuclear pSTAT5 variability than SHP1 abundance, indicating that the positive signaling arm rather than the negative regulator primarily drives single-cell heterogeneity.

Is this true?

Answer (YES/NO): NO